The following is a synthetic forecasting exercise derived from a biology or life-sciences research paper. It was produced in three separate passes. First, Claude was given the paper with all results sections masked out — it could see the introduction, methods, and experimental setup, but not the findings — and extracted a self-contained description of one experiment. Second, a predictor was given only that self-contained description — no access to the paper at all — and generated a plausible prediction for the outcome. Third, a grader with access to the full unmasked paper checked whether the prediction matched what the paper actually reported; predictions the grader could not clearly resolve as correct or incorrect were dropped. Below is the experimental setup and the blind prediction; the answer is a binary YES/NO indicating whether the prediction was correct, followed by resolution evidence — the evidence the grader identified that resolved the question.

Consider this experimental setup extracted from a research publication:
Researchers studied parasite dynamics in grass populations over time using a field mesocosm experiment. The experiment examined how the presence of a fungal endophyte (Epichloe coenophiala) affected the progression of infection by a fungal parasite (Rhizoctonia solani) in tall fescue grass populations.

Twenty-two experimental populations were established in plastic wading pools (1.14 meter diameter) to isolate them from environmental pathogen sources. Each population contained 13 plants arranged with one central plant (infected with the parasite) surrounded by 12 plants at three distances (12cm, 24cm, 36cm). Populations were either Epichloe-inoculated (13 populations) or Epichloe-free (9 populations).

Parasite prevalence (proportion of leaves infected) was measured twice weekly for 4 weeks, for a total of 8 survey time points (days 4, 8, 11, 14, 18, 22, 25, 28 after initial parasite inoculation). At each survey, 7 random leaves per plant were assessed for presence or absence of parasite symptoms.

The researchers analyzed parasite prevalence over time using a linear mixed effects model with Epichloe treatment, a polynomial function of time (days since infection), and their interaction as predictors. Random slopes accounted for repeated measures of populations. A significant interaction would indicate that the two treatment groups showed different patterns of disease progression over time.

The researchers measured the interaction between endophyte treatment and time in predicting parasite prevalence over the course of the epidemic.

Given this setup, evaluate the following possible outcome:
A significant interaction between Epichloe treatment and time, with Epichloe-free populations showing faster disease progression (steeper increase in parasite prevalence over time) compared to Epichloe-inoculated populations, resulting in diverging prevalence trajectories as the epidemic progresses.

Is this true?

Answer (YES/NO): NO